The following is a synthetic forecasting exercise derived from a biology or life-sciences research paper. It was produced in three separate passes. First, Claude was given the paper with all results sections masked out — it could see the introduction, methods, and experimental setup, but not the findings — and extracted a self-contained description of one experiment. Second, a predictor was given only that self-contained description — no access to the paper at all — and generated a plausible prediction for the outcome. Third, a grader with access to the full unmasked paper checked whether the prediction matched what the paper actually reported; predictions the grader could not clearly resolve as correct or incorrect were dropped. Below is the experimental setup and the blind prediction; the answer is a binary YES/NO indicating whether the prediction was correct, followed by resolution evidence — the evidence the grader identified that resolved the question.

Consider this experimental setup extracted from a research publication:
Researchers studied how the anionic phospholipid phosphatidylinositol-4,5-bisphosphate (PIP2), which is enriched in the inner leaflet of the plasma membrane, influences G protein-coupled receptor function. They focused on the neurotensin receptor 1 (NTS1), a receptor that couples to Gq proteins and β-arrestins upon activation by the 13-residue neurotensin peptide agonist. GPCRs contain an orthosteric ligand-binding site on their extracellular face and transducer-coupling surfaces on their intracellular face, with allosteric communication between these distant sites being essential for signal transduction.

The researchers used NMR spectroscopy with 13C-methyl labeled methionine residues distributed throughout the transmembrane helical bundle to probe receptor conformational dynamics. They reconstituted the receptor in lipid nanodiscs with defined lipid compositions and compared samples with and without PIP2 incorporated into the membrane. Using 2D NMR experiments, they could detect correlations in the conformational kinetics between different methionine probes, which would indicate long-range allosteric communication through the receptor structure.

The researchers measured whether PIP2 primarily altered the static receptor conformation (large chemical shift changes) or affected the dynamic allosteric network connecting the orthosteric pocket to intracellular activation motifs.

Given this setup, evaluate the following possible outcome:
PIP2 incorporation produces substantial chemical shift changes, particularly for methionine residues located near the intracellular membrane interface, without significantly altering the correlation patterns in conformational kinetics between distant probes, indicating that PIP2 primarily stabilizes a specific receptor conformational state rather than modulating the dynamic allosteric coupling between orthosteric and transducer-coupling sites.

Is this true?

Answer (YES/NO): NO